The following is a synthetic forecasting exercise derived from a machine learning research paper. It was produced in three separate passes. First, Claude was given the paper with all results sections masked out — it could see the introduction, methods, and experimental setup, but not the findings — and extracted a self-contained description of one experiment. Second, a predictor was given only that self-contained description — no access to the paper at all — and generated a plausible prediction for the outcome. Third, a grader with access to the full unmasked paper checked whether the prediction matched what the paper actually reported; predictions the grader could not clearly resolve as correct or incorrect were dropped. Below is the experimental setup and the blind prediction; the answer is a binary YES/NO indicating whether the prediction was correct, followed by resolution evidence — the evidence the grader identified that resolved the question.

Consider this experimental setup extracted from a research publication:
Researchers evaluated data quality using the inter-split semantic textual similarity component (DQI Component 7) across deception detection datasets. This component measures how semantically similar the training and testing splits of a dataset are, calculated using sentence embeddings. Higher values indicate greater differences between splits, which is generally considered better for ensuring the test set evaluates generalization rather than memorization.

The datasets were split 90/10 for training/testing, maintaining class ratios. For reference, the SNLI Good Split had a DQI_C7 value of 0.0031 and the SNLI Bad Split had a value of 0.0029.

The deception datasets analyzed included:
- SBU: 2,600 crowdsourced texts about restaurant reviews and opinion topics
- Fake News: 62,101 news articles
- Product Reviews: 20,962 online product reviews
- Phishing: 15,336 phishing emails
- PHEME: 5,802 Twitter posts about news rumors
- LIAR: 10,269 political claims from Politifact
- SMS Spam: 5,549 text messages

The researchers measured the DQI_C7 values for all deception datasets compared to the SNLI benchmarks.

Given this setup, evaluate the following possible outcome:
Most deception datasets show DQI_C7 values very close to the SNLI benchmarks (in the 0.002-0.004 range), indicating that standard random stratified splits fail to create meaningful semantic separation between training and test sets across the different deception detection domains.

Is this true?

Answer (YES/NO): NO